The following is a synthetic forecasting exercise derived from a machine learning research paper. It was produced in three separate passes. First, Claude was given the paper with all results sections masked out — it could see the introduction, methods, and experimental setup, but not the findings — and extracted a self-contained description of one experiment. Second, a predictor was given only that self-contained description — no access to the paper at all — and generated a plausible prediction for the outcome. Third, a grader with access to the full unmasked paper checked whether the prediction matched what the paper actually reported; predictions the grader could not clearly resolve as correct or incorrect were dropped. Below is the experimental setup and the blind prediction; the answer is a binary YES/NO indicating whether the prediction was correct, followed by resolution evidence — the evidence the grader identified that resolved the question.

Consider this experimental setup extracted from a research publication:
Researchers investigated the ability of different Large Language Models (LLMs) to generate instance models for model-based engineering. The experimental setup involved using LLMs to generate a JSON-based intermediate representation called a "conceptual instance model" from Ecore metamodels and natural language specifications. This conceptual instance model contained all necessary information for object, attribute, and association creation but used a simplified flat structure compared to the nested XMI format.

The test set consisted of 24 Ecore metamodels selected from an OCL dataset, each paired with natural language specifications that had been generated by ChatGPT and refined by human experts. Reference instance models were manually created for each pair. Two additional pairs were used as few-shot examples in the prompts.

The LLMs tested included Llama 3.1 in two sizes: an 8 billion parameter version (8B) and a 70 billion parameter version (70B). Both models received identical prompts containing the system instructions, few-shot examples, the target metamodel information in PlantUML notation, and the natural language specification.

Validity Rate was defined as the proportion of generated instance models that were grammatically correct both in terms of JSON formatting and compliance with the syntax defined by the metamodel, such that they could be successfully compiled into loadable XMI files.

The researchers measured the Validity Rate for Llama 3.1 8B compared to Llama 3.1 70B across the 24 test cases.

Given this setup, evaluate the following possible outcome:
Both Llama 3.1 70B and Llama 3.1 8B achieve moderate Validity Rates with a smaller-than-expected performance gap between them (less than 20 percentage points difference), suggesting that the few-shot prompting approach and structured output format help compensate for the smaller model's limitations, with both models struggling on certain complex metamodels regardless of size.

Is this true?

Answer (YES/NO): NO